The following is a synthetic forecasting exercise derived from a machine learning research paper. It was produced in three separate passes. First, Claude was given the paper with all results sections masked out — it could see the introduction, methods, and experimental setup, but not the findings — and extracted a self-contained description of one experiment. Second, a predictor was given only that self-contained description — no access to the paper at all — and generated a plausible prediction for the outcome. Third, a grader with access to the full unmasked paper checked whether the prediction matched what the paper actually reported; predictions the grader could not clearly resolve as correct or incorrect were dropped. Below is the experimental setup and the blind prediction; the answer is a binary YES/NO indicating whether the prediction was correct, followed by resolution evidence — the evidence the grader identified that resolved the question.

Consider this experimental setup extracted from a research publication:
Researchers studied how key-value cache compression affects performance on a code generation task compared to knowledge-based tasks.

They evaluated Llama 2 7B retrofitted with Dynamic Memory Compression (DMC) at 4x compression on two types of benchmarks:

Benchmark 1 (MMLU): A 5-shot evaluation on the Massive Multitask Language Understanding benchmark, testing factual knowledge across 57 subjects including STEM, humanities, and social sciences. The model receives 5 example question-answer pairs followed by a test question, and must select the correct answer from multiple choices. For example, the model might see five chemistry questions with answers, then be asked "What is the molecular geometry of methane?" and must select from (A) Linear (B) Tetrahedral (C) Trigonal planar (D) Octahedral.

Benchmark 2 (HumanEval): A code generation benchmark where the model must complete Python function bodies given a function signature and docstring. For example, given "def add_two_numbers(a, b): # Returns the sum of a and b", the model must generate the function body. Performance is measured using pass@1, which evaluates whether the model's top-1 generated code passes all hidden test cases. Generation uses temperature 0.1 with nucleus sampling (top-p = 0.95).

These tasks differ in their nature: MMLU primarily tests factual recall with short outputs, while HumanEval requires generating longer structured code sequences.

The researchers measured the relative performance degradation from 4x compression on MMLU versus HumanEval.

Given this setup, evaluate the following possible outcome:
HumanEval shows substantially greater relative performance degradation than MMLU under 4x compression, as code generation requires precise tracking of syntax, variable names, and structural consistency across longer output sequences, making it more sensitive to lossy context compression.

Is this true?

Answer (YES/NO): NO